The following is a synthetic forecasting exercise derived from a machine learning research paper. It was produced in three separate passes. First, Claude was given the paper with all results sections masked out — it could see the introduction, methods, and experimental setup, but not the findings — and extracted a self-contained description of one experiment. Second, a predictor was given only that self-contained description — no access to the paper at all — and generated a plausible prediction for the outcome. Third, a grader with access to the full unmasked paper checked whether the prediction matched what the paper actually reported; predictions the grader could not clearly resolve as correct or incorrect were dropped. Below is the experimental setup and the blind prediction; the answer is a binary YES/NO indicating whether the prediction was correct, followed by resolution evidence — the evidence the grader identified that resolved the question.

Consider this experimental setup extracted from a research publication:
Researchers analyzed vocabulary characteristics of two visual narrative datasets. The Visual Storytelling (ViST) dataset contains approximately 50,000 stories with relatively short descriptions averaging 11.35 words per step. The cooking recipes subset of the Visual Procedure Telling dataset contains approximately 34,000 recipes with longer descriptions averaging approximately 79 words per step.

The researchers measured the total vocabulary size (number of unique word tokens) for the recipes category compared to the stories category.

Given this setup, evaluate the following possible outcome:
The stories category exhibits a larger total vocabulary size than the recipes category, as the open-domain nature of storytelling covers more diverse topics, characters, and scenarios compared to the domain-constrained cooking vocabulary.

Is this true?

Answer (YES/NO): NO